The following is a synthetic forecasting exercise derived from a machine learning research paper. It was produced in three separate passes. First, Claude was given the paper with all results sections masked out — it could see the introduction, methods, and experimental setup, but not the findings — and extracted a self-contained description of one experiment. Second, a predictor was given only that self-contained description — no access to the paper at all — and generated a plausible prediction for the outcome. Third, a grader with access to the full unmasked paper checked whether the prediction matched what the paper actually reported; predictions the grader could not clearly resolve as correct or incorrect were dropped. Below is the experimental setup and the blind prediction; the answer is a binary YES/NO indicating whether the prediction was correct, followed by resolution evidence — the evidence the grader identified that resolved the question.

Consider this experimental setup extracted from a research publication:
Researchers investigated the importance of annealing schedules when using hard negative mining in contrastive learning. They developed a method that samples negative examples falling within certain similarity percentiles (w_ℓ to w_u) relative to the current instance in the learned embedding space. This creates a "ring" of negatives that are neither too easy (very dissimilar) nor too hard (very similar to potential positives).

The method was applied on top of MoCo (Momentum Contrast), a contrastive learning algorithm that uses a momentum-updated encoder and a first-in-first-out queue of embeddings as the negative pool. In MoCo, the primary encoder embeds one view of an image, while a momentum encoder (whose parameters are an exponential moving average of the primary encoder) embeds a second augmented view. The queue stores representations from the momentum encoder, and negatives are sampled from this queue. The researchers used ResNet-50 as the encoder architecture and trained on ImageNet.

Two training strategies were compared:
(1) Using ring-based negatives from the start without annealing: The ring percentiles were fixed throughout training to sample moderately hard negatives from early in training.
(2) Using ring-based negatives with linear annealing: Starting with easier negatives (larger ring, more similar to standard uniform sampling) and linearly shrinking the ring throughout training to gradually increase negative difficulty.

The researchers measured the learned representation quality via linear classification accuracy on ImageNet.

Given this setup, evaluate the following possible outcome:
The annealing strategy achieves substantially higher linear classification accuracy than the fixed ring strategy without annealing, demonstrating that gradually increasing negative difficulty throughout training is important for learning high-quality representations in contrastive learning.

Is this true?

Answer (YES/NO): YES